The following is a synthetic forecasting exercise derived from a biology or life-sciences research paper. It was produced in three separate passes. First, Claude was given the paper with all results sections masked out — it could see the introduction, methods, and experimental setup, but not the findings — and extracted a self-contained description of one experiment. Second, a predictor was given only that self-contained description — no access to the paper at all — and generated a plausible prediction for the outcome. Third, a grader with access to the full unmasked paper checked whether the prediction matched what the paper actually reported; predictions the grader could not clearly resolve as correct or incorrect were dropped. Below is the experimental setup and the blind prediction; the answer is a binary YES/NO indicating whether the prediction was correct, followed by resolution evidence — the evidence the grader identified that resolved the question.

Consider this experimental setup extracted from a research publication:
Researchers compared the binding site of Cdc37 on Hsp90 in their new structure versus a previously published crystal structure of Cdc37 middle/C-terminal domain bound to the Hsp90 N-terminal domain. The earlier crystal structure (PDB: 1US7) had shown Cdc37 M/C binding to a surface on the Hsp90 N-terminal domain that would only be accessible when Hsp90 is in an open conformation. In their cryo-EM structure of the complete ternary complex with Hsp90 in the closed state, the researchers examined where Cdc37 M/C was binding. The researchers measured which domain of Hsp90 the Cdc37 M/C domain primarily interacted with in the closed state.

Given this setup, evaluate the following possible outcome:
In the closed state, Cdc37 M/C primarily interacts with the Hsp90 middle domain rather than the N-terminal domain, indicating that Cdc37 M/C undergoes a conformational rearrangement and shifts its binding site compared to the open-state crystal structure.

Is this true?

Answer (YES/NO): YES